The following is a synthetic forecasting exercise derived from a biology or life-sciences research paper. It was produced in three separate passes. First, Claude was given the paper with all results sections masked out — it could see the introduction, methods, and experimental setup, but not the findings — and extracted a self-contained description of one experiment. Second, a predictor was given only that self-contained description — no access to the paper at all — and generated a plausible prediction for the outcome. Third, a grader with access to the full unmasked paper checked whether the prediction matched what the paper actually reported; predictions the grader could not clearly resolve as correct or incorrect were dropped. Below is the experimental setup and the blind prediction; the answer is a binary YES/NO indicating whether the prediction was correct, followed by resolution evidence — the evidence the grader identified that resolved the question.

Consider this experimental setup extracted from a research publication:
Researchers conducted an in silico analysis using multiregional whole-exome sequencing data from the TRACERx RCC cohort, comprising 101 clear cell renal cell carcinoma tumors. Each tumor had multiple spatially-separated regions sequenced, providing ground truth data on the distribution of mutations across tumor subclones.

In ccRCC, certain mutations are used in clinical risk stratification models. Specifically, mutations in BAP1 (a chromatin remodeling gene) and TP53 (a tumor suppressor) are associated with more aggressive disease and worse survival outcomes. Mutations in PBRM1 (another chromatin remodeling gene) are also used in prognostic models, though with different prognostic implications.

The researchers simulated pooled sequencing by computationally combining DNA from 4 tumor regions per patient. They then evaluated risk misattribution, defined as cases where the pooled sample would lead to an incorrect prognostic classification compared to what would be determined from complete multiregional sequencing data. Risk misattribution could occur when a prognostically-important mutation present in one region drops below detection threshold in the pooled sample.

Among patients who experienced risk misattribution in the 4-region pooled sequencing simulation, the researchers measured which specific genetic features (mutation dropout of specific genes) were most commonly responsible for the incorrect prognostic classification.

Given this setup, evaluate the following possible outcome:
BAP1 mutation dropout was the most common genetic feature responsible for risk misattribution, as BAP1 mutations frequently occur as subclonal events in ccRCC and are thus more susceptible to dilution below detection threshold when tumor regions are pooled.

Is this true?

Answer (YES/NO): NO